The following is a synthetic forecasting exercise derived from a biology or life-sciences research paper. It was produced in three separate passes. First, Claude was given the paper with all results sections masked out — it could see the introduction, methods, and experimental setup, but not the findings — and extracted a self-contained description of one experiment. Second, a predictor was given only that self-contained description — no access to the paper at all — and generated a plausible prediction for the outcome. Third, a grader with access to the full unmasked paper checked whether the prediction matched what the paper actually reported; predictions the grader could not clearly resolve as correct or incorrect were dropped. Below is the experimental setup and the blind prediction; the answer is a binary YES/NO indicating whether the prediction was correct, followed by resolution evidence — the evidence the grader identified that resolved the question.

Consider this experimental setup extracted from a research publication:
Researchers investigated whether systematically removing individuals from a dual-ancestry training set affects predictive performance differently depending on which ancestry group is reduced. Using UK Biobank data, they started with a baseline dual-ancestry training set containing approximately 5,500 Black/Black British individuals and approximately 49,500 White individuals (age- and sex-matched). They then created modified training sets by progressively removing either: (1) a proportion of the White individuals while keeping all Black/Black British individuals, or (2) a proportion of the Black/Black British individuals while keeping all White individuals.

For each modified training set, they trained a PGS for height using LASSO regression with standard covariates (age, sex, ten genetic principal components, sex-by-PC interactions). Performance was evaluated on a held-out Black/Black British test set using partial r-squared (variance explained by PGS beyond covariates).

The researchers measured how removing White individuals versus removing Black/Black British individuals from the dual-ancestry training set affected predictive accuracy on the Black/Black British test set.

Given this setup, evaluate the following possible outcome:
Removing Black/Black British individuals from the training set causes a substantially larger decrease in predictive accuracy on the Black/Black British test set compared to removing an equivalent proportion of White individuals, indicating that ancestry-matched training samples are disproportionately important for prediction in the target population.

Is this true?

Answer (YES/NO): NO